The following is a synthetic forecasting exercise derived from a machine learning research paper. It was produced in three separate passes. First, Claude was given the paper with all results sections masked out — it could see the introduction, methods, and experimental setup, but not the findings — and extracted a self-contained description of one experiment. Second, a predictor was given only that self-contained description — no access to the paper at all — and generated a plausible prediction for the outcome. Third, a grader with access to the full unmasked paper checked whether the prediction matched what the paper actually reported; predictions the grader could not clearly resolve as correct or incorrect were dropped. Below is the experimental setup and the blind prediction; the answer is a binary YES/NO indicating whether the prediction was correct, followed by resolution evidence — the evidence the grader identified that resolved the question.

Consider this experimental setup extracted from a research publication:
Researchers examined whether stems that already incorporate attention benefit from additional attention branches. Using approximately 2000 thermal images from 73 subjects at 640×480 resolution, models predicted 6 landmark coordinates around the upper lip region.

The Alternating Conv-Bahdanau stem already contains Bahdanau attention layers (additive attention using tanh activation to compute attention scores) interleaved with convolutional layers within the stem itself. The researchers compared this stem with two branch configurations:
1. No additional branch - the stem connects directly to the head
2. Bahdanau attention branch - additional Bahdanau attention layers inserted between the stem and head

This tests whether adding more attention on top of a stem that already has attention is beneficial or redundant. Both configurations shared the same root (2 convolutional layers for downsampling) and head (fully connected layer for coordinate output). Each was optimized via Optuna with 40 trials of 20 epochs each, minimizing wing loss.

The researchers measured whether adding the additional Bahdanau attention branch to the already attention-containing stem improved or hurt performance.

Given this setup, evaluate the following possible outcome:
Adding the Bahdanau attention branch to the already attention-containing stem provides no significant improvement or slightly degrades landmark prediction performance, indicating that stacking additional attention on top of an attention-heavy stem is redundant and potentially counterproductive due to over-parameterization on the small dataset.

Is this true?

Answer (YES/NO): YES